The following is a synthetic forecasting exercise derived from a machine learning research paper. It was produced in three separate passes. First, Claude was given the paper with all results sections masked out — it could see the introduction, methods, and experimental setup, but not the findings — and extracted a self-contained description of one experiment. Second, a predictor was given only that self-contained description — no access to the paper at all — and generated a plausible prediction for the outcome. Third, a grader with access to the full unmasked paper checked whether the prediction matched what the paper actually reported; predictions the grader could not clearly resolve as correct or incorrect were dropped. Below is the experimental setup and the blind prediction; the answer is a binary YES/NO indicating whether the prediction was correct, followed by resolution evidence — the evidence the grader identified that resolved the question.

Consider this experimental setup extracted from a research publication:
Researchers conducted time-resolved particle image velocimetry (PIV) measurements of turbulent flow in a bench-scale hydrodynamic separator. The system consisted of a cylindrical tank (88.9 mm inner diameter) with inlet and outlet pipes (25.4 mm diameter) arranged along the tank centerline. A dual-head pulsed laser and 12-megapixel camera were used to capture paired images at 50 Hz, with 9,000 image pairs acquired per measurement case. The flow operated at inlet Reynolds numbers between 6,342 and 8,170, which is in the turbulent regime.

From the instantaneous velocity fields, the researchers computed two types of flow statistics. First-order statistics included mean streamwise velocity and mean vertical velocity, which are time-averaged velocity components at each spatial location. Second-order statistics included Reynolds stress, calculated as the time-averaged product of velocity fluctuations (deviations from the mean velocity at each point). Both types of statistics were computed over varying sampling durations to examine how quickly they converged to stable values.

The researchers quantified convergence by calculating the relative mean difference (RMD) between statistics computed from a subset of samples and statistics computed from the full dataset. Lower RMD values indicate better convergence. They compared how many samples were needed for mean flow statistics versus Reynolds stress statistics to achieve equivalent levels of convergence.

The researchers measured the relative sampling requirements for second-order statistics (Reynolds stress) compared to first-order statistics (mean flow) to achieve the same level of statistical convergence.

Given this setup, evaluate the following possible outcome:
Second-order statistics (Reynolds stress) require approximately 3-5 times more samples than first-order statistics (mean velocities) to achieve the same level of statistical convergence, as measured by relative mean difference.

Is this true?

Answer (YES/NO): YES